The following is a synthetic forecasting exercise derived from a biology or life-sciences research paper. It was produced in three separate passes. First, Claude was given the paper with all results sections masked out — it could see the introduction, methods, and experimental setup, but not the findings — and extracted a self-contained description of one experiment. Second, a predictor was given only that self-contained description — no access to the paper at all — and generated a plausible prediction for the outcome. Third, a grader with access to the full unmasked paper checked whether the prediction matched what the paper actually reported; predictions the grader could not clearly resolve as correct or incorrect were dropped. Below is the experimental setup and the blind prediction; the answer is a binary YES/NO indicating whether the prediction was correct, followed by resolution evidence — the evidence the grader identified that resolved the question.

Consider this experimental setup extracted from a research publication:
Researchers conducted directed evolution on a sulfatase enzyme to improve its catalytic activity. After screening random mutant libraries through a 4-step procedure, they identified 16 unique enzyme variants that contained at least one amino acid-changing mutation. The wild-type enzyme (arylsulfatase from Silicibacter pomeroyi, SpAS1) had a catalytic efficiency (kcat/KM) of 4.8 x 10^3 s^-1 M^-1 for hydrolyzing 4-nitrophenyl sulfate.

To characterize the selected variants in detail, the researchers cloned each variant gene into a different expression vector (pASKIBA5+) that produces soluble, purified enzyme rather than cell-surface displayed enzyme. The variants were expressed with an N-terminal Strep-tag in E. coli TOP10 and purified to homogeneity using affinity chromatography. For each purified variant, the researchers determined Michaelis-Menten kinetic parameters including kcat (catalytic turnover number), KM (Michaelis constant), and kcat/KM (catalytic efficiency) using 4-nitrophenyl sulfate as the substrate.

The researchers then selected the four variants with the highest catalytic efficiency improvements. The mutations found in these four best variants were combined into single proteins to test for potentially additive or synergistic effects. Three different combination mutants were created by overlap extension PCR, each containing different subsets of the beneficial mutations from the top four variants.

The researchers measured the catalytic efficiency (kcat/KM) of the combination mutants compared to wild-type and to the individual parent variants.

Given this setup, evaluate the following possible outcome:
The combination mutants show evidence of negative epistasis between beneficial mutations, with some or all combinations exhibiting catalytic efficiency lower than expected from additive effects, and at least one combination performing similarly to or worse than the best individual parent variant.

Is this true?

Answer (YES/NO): NO